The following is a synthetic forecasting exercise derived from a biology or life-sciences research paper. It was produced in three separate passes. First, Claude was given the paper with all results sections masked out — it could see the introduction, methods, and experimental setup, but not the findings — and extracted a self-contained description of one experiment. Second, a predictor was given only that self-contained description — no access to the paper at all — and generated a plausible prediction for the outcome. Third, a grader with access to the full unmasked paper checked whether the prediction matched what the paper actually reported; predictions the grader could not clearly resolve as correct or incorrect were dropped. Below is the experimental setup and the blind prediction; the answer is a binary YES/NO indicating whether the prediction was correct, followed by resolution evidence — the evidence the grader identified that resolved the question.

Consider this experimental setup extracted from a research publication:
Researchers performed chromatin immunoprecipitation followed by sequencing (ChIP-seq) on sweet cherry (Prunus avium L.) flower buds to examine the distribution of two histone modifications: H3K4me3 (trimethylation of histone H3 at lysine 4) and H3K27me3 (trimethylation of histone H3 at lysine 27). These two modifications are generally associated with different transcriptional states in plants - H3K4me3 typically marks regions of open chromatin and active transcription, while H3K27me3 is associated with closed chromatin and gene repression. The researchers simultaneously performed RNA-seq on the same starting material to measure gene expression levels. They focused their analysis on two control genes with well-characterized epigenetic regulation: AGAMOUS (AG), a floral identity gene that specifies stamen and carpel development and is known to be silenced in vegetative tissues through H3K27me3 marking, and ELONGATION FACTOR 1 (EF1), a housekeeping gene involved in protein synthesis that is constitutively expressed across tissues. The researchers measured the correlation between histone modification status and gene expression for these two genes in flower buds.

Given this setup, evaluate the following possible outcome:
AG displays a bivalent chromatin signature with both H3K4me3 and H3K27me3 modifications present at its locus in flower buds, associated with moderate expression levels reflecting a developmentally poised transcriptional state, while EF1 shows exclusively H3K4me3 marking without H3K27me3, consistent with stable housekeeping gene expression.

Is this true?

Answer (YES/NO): NO